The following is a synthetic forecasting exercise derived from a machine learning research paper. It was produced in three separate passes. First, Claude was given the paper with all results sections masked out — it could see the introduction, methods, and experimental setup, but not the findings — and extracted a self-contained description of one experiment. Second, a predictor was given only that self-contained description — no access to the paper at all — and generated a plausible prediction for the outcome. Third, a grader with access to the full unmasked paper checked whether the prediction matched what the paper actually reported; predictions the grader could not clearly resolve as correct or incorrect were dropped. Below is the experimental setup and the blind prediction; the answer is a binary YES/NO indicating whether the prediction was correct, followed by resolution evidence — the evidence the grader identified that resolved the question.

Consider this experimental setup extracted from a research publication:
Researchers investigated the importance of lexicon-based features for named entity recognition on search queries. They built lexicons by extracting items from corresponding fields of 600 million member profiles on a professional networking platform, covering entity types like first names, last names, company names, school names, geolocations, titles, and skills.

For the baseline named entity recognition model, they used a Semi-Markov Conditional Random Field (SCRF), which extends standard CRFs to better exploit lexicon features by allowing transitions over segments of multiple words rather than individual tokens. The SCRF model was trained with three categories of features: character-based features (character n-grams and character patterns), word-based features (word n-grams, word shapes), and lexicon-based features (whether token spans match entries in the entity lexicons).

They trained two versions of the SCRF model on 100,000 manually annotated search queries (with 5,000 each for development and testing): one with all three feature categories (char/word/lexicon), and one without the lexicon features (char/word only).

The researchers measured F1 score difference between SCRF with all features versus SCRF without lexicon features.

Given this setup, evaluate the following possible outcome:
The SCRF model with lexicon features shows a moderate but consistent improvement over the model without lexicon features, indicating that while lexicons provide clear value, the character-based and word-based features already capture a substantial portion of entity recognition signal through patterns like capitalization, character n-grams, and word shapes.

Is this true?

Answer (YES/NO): NO